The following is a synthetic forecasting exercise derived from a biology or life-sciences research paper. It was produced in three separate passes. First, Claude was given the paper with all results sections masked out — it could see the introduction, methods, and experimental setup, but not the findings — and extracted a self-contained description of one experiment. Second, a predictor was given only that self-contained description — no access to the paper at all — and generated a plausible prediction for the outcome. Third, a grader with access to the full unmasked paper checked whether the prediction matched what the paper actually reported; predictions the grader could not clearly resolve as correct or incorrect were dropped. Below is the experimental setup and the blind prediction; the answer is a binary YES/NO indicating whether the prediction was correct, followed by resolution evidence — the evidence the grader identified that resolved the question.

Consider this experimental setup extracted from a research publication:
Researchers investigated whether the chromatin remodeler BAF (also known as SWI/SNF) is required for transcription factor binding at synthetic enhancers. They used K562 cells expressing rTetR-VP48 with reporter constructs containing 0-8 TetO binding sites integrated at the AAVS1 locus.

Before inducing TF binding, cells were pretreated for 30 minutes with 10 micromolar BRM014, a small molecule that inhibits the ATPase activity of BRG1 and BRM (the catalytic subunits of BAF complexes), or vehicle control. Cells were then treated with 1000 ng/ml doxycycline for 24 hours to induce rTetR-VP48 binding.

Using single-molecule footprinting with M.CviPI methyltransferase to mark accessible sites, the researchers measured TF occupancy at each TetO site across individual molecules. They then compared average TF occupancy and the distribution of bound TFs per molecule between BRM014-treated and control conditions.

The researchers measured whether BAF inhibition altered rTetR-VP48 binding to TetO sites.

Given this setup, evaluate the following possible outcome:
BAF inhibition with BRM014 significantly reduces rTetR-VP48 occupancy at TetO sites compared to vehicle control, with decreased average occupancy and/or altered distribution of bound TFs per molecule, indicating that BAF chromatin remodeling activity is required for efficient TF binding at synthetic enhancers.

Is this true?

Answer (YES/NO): YES